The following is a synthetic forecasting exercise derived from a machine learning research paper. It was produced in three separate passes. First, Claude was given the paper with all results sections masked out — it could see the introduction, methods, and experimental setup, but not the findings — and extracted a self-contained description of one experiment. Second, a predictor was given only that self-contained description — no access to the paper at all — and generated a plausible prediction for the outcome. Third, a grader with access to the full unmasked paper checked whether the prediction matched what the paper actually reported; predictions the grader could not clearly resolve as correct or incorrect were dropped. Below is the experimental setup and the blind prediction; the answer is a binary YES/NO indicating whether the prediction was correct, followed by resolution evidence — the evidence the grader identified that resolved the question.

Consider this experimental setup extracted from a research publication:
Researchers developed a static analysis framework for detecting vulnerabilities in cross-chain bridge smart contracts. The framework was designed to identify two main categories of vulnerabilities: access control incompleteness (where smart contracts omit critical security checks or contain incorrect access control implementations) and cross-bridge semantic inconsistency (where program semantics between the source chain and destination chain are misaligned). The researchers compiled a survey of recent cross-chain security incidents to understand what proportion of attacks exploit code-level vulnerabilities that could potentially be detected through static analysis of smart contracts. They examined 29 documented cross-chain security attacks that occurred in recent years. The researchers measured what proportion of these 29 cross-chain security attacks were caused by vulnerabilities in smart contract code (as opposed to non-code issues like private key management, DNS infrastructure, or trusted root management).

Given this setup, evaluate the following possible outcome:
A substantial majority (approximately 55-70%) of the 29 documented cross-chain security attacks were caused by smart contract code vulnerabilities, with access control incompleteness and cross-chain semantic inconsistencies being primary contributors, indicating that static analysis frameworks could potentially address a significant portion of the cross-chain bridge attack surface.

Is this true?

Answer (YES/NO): YES